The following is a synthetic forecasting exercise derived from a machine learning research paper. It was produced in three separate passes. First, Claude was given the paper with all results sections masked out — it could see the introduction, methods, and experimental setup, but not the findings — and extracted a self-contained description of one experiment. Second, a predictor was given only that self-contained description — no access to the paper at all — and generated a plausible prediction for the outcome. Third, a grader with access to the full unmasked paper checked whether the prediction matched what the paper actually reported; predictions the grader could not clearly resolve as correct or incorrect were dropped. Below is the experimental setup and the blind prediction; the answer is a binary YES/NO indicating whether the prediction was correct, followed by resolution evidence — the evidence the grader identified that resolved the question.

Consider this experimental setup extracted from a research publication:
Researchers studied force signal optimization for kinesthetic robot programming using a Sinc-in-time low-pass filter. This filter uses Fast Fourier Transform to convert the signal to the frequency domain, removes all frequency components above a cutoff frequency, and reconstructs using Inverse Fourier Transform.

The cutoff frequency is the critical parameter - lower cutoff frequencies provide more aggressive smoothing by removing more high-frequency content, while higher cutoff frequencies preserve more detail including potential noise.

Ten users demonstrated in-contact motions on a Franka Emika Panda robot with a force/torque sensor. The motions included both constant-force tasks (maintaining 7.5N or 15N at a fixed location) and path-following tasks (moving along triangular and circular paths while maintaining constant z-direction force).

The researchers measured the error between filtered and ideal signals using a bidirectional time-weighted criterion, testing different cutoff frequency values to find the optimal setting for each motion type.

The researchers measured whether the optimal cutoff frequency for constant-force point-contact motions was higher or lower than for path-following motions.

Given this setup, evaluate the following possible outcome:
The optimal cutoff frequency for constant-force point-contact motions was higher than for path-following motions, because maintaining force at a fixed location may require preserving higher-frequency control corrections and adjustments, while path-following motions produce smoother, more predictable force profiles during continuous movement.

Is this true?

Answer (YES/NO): YES